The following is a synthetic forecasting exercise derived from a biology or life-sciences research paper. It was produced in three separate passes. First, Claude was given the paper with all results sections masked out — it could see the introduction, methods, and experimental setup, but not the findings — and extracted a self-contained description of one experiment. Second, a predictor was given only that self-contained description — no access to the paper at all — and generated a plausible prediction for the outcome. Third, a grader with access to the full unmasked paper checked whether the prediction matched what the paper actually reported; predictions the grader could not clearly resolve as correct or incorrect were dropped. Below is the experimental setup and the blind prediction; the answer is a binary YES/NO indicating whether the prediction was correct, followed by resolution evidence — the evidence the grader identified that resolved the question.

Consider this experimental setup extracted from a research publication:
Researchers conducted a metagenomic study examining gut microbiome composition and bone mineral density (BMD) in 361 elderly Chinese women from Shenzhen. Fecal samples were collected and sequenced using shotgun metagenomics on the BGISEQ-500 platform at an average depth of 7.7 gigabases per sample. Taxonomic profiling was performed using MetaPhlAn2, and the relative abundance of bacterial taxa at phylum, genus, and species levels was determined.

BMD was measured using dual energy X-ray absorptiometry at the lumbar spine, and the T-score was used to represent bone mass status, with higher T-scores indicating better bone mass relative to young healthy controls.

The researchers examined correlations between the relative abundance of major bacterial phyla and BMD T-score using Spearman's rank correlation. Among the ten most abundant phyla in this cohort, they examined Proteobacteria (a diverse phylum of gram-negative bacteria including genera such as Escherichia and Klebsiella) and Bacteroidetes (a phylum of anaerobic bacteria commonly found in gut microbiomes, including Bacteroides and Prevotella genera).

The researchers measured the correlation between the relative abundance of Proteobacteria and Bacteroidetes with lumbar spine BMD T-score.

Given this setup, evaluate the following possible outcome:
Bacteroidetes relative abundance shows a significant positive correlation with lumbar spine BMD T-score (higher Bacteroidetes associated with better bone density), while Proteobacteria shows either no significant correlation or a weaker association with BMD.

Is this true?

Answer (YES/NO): NO